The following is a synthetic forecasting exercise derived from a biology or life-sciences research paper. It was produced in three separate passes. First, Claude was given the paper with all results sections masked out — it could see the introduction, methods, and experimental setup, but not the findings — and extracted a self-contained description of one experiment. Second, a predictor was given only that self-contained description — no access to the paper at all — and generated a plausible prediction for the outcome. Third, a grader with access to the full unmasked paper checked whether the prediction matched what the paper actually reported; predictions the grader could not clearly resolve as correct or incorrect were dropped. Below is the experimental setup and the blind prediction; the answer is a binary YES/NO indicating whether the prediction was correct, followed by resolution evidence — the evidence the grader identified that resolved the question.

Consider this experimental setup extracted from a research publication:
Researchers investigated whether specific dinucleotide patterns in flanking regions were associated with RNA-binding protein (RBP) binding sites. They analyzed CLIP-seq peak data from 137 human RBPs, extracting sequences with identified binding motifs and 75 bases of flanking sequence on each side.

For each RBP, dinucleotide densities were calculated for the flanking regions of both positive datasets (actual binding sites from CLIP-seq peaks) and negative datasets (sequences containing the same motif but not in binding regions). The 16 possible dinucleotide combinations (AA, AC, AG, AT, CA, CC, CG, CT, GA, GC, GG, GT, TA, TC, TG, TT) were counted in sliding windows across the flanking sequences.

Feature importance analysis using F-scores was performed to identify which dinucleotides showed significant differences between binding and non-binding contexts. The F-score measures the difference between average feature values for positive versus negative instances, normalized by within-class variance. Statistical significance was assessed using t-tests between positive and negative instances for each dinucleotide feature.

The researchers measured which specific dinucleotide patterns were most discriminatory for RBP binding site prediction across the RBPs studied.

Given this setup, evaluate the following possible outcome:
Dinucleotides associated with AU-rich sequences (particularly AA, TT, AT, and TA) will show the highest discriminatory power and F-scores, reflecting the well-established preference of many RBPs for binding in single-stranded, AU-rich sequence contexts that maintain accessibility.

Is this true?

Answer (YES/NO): NO